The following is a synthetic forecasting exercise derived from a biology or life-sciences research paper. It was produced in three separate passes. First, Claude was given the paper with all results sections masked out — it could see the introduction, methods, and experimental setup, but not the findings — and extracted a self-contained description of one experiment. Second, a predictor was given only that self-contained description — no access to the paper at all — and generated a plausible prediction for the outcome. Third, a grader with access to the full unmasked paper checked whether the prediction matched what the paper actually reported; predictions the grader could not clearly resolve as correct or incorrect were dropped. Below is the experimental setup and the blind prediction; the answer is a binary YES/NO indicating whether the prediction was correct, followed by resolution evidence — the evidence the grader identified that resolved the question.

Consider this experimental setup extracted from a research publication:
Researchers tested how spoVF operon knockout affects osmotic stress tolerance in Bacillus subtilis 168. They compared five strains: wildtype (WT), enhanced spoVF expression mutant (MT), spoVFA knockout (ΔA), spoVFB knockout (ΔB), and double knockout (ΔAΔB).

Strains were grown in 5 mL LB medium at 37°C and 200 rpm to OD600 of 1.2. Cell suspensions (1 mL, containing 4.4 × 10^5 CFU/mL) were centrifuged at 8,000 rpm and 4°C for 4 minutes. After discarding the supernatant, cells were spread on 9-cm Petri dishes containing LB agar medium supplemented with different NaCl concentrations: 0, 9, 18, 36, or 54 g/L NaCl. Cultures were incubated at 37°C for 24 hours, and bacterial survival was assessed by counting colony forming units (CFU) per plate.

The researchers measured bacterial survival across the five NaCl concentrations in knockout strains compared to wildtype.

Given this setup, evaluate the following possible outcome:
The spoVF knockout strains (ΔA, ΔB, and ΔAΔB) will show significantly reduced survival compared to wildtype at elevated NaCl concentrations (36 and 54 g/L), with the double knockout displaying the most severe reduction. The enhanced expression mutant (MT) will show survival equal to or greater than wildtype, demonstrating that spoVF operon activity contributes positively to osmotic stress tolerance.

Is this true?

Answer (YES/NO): YES